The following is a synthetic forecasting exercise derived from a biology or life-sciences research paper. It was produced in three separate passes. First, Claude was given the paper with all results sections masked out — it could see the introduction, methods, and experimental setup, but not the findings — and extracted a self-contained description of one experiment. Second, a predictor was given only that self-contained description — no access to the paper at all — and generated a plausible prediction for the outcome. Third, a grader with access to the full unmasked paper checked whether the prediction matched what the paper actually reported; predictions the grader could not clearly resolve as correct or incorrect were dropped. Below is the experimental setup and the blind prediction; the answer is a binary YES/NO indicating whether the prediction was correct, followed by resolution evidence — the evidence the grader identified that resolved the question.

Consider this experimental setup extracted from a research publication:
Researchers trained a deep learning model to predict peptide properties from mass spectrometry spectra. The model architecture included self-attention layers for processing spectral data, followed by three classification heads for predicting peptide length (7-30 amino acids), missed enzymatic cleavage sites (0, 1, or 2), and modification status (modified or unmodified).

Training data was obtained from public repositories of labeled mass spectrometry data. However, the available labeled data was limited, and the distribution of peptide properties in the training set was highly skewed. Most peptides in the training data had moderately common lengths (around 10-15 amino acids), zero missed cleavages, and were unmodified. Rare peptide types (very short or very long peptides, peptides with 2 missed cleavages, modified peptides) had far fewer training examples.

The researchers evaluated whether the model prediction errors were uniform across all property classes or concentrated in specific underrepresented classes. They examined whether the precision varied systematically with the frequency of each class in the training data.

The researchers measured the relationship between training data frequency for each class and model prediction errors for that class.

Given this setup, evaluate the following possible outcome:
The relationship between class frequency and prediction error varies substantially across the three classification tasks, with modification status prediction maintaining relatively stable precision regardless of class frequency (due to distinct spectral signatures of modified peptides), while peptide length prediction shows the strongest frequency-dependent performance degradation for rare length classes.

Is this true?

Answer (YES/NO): NO